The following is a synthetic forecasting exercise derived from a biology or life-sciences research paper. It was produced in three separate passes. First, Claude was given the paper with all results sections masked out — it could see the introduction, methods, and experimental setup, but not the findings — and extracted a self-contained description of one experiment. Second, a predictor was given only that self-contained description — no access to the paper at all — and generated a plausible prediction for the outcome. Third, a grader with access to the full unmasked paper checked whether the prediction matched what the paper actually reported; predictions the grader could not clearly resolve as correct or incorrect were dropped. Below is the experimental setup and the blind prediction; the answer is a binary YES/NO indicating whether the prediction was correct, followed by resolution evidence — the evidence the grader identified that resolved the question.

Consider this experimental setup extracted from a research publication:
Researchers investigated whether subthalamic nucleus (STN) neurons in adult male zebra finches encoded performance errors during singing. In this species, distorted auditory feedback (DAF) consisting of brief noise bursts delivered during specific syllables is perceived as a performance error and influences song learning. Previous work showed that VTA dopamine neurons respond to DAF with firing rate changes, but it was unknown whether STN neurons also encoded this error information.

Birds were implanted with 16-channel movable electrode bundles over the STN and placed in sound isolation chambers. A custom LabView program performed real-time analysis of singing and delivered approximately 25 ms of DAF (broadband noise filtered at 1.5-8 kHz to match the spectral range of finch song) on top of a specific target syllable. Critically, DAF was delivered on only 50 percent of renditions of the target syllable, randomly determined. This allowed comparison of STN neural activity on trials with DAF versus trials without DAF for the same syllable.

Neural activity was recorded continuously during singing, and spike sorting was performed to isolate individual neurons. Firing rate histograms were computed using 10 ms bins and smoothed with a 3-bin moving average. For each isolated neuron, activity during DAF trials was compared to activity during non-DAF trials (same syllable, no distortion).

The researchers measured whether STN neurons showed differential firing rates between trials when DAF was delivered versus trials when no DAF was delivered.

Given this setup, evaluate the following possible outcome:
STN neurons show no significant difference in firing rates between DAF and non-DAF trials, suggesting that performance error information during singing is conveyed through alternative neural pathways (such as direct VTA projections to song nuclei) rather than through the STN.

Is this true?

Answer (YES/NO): NO